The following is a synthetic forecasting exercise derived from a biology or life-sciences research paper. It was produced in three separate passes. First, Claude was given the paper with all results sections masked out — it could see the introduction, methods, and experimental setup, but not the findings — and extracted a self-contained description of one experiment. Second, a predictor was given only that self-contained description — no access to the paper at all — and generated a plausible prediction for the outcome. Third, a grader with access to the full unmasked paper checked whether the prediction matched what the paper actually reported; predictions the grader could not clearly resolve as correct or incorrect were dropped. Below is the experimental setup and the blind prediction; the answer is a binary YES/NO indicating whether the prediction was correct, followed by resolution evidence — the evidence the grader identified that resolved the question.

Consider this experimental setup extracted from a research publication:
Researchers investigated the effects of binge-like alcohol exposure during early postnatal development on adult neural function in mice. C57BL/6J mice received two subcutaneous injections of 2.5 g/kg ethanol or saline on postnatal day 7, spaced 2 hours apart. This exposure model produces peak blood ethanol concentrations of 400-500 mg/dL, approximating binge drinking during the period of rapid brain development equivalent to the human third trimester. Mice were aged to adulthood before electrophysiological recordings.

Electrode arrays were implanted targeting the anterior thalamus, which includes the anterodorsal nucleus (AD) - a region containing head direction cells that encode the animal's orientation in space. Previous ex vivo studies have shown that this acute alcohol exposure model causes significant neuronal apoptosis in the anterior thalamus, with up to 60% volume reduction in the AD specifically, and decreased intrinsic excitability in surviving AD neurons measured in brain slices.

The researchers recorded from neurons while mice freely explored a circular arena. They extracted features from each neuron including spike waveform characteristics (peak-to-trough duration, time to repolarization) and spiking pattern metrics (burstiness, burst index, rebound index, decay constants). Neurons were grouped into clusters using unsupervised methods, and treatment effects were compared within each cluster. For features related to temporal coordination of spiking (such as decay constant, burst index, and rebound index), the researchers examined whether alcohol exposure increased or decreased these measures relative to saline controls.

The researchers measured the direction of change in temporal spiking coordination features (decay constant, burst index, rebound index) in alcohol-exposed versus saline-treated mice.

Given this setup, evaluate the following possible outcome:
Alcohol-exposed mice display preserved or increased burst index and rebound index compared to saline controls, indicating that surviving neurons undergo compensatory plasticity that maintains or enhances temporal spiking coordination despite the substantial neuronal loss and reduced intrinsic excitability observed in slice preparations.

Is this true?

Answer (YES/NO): NO